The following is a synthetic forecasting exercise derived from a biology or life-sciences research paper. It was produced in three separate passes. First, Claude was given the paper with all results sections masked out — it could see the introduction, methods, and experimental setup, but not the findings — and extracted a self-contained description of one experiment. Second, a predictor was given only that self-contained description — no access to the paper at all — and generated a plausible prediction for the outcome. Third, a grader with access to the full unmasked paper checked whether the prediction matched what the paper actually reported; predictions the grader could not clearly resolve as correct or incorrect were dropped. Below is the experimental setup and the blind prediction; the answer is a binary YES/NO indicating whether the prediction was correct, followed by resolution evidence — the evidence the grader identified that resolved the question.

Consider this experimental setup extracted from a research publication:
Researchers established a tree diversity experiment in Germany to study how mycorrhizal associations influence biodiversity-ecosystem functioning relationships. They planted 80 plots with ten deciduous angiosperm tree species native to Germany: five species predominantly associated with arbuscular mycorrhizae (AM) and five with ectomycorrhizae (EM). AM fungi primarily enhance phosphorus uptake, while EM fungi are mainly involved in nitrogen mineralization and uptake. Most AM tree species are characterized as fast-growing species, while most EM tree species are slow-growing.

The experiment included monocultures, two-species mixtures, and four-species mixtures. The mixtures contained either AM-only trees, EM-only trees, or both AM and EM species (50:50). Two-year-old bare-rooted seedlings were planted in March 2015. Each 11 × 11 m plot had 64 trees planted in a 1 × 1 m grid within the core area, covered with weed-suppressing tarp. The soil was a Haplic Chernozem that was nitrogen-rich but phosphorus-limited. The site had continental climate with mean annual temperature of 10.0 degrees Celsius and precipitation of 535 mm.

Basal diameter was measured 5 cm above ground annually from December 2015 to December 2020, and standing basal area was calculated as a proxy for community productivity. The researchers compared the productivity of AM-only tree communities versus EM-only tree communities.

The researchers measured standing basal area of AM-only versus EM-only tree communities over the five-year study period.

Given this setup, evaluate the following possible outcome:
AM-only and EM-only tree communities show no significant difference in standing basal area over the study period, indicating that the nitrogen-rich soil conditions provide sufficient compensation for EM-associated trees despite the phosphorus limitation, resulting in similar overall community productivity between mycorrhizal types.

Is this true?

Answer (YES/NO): NO